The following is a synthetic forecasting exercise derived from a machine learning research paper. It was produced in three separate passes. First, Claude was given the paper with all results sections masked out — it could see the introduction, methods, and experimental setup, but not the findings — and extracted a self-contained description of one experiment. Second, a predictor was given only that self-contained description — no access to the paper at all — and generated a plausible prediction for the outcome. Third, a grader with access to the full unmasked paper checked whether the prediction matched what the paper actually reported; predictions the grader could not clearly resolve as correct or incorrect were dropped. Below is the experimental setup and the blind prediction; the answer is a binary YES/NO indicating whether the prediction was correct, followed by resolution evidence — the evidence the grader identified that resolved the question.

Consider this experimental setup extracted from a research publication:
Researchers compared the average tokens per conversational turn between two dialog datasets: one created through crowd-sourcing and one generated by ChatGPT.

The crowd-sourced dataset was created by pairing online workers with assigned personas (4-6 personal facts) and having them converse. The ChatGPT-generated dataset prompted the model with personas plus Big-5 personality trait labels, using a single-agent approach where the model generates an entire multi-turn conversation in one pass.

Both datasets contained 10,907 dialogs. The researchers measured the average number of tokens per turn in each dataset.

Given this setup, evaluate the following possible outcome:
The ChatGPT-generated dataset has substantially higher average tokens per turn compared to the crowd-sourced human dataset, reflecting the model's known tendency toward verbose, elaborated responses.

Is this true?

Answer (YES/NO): NO